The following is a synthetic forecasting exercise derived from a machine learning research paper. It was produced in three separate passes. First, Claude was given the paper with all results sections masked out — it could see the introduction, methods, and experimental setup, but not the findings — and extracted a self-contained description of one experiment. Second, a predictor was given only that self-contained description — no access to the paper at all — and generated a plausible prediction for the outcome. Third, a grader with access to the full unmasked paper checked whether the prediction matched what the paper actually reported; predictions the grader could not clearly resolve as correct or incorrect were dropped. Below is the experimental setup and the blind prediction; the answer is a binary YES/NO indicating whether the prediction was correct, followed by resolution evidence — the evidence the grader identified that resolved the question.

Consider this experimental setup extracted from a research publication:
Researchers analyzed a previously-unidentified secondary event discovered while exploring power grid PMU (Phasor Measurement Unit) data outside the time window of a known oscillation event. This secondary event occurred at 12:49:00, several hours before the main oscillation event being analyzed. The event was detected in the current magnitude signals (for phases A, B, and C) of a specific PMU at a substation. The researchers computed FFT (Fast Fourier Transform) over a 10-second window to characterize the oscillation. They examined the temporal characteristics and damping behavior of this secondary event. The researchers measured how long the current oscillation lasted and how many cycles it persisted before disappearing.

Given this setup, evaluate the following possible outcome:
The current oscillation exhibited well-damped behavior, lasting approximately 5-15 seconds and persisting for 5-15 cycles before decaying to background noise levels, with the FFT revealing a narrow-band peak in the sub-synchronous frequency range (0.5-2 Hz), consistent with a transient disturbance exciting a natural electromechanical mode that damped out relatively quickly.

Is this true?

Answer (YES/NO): NO